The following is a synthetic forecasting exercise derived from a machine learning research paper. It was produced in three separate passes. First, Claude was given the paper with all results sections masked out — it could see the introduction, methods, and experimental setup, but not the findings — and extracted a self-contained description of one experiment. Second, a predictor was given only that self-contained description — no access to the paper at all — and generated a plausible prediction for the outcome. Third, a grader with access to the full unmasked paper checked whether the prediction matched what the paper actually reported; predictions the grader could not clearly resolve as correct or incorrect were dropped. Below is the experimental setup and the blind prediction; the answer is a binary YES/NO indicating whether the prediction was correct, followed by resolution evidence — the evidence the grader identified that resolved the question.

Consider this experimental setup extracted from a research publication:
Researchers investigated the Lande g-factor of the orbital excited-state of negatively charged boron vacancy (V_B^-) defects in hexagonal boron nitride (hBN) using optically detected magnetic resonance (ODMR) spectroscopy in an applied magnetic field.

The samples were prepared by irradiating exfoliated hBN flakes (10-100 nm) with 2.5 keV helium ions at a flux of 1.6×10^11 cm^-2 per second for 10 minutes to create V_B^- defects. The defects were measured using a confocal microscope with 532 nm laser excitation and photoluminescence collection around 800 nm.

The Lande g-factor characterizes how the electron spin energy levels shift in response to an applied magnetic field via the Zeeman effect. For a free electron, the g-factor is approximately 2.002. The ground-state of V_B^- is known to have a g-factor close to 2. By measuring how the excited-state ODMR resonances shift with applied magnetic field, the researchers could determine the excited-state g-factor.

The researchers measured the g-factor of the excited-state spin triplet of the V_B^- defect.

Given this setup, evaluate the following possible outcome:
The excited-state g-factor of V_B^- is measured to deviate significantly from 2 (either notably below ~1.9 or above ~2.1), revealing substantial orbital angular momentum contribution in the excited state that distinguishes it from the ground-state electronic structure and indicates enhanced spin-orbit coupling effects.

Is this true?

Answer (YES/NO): NO